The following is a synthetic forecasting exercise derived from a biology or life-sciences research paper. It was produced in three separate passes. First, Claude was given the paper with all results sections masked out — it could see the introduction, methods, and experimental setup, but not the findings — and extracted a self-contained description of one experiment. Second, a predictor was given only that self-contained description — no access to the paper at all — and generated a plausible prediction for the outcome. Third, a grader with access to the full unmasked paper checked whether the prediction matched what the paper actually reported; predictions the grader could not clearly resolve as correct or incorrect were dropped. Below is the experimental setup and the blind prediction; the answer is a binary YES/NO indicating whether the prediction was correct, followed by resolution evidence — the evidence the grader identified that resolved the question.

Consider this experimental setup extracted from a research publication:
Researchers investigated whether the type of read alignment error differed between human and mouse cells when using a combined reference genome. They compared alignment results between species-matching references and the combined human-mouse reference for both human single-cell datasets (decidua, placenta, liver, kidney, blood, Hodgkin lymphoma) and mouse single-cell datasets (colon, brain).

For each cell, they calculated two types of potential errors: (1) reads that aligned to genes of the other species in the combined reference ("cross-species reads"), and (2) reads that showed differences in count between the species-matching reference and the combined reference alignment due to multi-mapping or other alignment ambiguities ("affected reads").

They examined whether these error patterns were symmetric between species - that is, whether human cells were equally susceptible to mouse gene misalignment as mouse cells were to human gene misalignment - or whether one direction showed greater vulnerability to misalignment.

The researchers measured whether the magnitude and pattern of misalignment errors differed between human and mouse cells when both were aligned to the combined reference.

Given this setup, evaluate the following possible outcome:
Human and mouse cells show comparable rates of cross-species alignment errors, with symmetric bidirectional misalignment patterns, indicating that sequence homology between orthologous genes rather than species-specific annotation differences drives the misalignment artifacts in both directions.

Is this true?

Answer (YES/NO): NO